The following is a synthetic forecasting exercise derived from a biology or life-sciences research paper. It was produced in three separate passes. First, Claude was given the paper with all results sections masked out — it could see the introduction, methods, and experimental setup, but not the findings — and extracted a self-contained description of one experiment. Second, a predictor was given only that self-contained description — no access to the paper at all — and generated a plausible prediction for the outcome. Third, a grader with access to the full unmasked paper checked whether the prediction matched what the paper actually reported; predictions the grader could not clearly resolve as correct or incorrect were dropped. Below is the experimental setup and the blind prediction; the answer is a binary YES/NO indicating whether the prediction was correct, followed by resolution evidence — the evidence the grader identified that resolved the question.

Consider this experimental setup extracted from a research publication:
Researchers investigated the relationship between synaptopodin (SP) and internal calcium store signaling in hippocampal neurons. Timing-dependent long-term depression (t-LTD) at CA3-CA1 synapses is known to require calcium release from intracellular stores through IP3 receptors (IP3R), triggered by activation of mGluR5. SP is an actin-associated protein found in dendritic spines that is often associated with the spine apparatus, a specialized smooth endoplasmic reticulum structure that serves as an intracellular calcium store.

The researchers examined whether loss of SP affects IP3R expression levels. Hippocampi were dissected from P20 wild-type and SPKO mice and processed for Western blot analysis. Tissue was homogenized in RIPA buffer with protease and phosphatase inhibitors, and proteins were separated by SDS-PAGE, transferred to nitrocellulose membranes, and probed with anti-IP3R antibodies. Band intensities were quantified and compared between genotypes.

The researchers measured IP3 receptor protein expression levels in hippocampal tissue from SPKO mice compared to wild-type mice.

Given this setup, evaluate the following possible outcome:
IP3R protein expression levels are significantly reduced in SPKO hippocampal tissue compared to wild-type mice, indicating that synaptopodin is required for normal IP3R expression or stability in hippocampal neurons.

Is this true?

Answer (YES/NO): YES